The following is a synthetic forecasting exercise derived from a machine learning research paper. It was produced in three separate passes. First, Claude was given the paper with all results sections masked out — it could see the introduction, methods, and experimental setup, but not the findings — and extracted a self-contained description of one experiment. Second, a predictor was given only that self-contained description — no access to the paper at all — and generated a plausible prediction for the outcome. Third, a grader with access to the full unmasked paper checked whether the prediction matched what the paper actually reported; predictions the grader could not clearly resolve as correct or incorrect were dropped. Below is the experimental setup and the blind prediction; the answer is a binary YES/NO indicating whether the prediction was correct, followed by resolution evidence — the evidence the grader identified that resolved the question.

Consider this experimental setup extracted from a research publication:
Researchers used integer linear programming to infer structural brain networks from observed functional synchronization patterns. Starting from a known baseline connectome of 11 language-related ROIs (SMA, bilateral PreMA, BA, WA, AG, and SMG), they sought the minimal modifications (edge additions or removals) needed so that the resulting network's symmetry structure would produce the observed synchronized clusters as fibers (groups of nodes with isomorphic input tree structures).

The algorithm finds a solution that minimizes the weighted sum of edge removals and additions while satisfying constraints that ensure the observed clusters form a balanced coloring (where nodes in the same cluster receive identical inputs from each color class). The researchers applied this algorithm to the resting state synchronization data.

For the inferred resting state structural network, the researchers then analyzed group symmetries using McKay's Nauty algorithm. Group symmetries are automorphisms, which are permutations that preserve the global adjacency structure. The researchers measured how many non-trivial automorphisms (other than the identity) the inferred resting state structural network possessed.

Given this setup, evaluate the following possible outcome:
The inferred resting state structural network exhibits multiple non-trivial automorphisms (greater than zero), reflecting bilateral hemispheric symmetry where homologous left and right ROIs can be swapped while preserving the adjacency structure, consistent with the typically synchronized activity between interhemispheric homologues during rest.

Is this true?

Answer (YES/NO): NO